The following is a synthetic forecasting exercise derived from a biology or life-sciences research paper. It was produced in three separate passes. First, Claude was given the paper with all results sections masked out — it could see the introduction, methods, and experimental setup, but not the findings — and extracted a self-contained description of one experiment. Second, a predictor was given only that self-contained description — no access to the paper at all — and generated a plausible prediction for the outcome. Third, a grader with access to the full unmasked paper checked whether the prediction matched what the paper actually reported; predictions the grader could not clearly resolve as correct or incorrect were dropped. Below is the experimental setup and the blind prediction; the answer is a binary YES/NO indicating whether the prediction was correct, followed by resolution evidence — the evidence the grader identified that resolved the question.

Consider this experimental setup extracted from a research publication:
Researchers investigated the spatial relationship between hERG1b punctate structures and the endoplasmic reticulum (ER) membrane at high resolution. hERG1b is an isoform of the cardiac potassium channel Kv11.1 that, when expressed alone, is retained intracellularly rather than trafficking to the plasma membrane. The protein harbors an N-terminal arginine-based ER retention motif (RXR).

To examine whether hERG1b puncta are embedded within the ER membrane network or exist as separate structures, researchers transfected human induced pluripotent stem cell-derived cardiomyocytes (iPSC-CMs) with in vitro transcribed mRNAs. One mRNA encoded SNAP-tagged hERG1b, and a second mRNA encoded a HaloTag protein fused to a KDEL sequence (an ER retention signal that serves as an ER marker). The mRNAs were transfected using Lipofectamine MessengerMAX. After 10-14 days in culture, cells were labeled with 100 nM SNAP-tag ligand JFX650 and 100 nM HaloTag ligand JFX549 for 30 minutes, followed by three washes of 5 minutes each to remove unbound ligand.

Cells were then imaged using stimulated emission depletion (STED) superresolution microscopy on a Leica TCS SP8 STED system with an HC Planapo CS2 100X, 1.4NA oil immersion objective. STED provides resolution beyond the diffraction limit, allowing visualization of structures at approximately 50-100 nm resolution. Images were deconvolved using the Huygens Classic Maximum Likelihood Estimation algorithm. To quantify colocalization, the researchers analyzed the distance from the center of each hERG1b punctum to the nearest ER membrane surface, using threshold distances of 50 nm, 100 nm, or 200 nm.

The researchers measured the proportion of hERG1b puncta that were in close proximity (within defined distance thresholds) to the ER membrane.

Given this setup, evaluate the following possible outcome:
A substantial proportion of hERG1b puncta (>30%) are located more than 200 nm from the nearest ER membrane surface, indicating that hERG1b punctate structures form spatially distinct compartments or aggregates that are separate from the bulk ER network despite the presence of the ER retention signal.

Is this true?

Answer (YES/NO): NO